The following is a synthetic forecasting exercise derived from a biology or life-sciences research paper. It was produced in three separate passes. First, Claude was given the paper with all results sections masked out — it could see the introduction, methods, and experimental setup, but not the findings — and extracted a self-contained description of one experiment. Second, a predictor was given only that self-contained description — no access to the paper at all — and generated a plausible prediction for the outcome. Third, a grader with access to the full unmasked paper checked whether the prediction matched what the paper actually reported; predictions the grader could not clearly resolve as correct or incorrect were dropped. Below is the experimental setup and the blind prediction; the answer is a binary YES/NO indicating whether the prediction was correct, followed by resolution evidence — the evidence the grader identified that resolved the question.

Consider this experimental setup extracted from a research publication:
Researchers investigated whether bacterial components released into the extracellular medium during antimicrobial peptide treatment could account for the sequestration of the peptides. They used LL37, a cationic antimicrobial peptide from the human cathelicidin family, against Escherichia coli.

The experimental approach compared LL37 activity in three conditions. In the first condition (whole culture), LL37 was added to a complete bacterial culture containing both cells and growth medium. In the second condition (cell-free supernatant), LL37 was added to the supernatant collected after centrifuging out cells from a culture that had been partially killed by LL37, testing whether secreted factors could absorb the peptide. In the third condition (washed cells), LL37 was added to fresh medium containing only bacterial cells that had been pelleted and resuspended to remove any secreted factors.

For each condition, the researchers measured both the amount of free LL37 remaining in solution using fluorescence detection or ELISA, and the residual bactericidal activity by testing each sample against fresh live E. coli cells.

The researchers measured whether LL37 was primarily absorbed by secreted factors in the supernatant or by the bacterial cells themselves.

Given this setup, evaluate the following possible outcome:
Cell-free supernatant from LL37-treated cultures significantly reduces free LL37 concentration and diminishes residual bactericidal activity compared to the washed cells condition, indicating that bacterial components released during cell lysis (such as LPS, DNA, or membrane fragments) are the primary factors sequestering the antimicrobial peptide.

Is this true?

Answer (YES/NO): NO